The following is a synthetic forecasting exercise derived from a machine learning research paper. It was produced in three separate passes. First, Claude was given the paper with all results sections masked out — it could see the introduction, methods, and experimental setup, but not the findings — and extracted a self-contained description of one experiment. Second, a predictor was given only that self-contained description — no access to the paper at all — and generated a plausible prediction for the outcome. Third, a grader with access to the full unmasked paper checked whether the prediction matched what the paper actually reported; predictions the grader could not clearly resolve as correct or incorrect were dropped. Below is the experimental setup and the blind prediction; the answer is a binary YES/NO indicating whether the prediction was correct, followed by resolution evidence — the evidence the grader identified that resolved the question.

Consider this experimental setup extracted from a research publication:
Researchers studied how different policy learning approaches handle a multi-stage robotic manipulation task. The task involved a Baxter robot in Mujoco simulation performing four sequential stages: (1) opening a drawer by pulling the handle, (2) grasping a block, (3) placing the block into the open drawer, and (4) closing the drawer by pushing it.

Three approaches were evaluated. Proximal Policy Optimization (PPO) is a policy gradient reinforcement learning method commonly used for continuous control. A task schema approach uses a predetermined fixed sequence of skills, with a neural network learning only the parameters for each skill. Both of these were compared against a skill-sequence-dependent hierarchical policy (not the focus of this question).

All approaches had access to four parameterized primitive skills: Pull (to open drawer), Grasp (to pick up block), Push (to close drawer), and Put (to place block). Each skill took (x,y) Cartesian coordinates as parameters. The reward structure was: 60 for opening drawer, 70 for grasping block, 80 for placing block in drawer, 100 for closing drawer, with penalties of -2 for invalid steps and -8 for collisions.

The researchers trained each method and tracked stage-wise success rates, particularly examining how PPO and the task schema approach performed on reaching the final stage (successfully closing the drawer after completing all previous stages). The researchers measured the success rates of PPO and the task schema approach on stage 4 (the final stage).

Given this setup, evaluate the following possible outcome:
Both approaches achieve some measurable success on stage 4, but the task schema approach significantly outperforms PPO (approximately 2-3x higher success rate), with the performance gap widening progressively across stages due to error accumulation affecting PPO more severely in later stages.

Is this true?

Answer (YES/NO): NO